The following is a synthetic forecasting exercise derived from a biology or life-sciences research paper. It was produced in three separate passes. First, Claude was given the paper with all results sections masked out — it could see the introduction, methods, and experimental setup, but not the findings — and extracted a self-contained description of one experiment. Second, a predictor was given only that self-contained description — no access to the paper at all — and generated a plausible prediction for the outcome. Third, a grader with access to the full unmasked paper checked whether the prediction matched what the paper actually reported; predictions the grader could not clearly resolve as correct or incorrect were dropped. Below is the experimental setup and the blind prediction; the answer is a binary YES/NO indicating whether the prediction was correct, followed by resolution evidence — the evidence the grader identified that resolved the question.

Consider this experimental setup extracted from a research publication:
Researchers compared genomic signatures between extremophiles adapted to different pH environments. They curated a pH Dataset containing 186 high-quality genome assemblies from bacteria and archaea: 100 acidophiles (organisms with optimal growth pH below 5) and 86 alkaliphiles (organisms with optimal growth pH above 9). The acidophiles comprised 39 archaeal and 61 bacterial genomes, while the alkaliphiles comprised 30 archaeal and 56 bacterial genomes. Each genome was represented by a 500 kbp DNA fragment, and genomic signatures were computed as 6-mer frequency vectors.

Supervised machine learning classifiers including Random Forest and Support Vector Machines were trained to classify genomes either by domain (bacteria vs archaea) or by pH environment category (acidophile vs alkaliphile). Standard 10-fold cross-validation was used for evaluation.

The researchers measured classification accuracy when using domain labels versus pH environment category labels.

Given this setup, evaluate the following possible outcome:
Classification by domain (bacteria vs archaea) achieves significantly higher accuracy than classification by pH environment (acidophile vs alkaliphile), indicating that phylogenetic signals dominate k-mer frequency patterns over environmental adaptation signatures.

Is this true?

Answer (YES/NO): YES